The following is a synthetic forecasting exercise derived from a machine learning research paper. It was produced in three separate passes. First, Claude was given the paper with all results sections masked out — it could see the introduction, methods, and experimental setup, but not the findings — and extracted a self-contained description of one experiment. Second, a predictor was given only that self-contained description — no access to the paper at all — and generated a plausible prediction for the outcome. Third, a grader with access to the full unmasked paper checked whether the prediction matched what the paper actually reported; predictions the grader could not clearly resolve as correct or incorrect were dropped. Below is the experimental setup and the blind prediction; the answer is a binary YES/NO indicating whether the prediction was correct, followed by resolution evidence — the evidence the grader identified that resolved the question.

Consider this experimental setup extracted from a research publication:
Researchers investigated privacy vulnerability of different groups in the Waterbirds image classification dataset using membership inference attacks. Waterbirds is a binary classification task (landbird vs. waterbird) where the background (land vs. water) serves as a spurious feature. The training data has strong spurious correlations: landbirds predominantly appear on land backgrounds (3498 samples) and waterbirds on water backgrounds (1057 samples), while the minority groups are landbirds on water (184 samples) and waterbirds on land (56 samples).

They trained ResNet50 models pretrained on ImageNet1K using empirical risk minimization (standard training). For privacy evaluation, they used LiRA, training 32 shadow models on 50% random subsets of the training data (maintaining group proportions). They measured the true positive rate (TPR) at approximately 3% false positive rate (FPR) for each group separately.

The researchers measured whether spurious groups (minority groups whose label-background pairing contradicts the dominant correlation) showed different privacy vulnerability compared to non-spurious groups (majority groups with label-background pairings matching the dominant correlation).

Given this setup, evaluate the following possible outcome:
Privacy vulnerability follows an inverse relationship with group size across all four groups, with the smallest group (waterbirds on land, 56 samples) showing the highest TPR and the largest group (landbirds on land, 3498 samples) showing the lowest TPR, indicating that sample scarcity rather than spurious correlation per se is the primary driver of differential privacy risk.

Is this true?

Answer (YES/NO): NO